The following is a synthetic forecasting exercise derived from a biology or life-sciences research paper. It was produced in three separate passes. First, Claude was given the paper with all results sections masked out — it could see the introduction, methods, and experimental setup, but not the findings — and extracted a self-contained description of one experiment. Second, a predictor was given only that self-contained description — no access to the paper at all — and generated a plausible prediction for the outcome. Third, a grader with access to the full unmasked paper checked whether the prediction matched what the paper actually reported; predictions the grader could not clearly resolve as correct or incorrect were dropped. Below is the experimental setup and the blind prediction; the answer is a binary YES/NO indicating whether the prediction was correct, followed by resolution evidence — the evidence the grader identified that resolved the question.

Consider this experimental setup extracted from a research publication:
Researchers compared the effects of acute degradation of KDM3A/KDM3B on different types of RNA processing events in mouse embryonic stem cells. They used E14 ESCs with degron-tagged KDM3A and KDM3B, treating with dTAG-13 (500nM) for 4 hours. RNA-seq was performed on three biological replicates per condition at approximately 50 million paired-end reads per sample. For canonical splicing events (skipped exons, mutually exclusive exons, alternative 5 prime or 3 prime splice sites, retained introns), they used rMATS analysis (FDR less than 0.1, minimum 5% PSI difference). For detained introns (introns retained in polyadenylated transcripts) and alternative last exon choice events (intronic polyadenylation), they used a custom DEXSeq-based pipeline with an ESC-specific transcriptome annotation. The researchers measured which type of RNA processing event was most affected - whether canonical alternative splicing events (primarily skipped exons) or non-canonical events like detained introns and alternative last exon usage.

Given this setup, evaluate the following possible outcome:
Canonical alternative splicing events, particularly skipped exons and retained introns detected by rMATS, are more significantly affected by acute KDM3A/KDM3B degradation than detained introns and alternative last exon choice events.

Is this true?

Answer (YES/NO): YES